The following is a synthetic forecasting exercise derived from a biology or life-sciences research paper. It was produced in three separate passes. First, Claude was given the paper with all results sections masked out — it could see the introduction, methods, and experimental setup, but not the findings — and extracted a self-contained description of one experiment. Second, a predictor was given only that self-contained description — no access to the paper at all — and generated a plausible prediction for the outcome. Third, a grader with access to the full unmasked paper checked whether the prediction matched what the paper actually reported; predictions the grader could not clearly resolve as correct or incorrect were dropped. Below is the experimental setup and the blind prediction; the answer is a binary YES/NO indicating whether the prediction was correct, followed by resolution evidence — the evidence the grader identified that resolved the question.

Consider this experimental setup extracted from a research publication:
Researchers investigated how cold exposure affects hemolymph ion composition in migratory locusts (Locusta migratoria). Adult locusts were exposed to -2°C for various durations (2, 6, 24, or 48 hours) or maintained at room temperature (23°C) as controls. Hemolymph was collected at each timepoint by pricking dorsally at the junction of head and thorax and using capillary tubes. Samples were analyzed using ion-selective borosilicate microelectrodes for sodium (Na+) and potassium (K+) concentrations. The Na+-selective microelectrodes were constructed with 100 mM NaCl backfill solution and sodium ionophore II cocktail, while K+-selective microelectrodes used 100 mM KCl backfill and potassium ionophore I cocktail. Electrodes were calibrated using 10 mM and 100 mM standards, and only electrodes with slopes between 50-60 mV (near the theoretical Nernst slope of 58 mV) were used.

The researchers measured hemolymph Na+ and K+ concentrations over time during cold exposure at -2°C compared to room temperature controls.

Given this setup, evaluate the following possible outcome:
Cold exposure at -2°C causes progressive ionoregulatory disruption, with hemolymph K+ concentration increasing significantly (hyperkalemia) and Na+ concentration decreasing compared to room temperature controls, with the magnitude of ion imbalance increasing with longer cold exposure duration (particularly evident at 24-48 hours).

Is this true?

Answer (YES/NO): YES